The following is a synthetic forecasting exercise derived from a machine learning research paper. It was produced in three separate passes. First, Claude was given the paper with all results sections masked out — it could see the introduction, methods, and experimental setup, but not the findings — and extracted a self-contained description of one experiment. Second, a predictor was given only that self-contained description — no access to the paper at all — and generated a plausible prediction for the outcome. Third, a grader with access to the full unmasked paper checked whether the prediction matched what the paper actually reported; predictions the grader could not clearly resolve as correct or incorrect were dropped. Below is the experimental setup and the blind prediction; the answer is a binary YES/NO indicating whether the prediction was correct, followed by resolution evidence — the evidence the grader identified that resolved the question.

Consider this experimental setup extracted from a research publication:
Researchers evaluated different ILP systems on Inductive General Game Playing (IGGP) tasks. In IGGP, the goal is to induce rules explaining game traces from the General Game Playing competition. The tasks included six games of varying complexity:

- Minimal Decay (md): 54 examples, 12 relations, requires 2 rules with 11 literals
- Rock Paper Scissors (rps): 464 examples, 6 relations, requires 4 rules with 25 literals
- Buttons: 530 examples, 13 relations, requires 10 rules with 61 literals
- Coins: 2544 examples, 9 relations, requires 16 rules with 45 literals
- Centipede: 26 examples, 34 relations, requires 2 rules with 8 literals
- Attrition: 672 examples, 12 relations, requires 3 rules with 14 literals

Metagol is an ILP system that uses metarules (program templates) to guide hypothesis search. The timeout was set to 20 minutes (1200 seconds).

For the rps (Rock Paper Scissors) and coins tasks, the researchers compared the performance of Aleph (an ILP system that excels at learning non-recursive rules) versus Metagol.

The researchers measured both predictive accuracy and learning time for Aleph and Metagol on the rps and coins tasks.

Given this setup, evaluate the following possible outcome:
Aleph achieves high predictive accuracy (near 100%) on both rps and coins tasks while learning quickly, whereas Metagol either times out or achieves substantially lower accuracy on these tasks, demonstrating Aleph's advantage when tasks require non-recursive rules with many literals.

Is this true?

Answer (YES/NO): NO